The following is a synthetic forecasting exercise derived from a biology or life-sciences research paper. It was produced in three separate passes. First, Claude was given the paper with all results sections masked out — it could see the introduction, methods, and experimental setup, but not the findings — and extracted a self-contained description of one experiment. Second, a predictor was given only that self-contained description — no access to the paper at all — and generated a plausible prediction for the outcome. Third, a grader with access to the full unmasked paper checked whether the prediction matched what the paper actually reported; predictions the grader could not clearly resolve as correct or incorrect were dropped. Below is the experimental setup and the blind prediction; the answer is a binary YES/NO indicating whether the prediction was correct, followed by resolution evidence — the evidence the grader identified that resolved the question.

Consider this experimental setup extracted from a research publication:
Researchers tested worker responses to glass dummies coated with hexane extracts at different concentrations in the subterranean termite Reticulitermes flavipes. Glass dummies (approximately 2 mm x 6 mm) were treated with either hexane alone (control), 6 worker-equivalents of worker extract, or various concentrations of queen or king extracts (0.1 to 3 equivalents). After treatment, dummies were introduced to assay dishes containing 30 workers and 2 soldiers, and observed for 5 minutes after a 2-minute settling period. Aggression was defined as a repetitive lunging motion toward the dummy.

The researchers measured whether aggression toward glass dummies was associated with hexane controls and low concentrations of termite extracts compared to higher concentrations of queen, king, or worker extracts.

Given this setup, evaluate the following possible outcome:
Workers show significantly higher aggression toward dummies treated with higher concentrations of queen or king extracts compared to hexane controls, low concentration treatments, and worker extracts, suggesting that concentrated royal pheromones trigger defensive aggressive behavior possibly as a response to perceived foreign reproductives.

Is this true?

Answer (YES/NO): NO